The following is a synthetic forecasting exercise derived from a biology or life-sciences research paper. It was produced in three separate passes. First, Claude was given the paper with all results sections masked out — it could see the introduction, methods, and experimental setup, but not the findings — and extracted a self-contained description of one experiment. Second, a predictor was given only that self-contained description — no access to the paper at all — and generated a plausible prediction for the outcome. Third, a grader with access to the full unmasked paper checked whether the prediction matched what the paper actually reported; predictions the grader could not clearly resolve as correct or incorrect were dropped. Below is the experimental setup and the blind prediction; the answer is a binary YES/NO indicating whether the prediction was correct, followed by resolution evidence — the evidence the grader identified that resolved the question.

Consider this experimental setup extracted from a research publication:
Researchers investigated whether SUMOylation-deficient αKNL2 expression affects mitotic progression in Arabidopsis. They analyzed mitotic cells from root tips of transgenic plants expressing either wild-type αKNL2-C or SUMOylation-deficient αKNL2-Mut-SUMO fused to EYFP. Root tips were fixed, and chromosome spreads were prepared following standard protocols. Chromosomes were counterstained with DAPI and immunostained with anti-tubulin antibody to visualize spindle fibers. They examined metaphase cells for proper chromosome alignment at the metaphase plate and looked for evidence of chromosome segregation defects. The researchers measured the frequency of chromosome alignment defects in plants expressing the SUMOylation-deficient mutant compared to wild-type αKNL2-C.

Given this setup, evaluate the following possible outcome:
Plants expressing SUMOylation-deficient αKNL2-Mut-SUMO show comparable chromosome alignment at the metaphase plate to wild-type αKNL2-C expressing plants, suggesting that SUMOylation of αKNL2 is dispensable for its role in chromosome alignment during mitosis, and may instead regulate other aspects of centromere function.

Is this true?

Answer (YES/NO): NO